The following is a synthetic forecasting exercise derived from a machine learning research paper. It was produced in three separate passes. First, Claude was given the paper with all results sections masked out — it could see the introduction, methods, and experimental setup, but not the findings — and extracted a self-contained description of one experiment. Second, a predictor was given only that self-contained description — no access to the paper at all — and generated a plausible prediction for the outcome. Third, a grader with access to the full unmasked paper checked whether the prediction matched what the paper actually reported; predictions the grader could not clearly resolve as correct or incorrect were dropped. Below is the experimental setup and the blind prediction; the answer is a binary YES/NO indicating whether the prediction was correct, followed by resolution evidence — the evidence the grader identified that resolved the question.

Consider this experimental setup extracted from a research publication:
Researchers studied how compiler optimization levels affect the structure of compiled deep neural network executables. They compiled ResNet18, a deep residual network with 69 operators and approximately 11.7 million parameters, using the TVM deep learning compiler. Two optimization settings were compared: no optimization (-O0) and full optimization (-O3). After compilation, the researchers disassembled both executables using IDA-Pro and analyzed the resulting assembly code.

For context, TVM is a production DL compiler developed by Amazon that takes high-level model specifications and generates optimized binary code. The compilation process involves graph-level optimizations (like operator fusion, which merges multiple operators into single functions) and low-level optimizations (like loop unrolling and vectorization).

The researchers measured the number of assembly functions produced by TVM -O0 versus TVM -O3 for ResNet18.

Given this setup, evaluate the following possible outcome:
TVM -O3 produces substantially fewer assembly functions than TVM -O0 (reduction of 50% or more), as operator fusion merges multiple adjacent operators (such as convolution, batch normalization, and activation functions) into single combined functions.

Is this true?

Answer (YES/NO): NO